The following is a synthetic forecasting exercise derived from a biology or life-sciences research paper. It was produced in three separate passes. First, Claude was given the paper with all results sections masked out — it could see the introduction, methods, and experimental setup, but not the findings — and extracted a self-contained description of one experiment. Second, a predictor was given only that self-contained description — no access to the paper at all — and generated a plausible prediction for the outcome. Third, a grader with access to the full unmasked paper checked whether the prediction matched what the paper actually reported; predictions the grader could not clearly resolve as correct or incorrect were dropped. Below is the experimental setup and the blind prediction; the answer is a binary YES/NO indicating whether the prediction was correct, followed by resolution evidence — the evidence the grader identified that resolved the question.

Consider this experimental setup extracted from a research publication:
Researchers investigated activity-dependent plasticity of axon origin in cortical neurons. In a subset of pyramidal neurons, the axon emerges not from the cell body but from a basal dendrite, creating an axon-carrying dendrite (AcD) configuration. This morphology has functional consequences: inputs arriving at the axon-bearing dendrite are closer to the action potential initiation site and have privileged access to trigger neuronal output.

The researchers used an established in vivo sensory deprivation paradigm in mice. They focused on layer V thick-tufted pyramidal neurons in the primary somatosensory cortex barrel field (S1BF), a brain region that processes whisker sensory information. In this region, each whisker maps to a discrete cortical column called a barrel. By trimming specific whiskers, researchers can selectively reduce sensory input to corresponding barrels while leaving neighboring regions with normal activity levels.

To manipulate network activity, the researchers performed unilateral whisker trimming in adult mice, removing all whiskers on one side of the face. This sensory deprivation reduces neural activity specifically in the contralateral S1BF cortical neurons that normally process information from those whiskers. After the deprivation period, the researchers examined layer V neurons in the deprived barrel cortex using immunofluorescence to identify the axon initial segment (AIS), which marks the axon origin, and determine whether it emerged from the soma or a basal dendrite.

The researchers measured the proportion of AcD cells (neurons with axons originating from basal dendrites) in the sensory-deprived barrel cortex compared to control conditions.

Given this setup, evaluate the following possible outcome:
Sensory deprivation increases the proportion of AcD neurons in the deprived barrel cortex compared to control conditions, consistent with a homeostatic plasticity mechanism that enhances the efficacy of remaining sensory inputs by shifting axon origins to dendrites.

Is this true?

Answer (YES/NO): NO